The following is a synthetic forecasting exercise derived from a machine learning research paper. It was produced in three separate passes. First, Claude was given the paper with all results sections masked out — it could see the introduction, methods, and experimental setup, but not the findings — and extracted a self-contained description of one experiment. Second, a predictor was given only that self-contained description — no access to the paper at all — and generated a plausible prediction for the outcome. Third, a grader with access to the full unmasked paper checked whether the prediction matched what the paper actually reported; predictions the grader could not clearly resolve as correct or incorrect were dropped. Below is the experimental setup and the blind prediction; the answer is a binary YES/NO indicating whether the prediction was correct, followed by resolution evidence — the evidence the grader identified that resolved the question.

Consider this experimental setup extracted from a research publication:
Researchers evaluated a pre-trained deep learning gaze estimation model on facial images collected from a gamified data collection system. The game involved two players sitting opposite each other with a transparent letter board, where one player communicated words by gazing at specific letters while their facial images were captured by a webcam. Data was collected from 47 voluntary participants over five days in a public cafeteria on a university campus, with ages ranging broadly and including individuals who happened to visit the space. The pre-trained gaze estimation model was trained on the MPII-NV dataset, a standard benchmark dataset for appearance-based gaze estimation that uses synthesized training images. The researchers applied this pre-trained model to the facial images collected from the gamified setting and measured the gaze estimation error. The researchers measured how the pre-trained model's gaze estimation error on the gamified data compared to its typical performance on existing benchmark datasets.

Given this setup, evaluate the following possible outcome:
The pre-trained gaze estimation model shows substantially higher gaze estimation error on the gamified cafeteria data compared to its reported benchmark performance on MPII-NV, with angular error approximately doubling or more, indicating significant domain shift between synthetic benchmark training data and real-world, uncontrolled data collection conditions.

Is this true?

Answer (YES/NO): YES